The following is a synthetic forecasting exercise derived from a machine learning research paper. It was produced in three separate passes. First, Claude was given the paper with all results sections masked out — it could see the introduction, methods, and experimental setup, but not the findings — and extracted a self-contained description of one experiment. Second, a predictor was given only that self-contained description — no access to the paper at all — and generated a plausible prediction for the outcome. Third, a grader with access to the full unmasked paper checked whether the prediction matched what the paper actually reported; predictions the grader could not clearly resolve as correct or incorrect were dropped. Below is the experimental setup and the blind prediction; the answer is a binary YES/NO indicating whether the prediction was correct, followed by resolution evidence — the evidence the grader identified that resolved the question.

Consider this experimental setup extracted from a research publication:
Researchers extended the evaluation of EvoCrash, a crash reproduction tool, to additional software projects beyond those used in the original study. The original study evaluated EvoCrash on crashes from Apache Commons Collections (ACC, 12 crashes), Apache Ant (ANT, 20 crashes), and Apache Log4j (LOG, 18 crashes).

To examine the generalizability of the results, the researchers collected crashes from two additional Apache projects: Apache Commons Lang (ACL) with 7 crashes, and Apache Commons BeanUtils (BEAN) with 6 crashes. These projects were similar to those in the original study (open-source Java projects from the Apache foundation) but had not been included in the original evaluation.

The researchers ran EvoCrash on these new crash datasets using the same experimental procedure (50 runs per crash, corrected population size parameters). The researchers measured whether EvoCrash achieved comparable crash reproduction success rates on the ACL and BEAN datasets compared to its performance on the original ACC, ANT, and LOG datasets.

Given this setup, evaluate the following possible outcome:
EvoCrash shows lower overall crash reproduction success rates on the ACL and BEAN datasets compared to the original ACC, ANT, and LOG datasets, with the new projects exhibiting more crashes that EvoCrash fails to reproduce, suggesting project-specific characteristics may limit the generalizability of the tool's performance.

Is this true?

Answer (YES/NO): YES